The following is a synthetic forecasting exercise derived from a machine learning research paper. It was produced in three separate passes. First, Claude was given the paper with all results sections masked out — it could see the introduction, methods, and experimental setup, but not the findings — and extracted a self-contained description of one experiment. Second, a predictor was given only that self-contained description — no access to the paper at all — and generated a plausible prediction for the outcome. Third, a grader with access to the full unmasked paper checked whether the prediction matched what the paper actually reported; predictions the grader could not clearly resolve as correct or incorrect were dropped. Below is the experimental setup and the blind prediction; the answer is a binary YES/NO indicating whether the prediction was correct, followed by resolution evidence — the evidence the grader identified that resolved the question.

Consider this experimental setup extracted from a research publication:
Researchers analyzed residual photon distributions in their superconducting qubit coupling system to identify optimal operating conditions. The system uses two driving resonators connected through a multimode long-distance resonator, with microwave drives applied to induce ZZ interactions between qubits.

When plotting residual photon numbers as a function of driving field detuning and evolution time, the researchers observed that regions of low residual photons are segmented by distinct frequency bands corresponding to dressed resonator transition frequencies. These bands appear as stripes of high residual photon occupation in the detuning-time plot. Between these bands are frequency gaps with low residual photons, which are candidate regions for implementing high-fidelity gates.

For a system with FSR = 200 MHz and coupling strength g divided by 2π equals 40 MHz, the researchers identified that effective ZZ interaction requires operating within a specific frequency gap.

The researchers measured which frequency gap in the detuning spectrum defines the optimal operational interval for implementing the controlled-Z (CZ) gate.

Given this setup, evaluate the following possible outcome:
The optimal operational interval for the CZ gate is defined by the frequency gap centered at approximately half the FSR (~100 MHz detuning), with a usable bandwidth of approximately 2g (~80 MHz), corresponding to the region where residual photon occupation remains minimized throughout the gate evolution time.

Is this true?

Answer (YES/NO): NO